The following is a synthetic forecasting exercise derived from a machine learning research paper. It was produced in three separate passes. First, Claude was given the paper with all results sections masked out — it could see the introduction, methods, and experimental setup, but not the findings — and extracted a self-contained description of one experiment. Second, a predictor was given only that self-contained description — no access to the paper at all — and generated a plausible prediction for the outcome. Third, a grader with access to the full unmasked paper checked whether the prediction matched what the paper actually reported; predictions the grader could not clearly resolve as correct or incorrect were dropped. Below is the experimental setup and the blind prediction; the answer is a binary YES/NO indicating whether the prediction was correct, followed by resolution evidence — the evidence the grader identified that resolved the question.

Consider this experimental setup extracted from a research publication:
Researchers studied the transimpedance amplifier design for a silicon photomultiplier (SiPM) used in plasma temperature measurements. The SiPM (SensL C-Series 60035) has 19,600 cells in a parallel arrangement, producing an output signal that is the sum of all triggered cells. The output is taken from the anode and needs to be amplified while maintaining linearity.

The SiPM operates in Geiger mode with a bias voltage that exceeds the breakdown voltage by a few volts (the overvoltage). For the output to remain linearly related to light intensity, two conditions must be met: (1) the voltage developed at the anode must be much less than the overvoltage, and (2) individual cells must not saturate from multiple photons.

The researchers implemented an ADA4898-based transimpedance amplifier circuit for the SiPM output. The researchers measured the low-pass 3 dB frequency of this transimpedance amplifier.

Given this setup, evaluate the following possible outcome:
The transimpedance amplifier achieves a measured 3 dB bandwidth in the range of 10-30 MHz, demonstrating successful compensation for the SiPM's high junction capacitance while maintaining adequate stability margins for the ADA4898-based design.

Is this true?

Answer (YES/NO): NO